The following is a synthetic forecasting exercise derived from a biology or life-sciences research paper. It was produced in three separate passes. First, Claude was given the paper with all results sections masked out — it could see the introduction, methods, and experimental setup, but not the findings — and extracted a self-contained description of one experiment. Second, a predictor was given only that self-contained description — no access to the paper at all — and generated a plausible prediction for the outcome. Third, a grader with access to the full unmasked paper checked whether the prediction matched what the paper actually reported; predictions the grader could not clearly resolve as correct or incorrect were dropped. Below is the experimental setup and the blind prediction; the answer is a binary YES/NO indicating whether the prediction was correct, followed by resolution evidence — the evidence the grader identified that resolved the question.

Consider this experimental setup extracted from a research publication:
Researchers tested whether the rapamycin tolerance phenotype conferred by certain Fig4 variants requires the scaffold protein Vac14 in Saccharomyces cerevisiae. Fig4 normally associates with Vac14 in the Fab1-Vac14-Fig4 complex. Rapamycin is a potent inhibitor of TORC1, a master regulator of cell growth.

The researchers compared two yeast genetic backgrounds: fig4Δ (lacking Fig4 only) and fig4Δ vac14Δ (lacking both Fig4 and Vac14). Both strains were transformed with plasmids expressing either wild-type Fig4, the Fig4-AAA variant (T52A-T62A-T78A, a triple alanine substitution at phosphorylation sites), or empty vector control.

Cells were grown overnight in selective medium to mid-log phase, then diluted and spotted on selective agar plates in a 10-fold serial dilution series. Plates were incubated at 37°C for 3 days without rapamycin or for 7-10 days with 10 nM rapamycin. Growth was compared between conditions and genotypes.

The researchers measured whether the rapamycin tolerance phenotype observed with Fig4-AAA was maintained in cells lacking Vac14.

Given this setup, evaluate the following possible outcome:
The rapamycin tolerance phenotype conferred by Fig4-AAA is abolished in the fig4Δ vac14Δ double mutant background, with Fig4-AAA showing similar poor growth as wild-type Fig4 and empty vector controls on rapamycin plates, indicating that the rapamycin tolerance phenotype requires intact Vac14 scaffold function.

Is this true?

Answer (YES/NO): NO